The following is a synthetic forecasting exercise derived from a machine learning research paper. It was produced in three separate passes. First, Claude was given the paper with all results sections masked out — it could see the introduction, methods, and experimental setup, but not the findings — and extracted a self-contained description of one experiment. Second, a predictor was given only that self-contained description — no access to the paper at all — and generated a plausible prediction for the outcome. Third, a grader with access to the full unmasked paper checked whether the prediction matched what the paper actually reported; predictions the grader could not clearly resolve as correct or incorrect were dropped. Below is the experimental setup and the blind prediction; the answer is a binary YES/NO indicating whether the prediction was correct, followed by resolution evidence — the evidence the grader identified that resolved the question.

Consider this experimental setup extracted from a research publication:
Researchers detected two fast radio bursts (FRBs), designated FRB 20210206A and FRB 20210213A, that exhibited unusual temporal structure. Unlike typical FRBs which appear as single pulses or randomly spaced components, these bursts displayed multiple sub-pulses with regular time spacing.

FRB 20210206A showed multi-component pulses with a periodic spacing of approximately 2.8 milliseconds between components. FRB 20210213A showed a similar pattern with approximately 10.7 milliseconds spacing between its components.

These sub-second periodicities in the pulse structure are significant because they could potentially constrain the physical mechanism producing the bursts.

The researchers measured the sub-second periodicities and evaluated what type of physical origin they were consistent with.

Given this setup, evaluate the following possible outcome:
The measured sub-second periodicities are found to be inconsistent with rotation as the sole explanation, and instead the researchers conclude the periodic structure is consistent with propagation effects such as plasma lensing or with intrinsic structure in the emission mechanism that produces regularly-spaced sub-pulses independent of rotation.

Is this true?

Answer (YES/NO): NO